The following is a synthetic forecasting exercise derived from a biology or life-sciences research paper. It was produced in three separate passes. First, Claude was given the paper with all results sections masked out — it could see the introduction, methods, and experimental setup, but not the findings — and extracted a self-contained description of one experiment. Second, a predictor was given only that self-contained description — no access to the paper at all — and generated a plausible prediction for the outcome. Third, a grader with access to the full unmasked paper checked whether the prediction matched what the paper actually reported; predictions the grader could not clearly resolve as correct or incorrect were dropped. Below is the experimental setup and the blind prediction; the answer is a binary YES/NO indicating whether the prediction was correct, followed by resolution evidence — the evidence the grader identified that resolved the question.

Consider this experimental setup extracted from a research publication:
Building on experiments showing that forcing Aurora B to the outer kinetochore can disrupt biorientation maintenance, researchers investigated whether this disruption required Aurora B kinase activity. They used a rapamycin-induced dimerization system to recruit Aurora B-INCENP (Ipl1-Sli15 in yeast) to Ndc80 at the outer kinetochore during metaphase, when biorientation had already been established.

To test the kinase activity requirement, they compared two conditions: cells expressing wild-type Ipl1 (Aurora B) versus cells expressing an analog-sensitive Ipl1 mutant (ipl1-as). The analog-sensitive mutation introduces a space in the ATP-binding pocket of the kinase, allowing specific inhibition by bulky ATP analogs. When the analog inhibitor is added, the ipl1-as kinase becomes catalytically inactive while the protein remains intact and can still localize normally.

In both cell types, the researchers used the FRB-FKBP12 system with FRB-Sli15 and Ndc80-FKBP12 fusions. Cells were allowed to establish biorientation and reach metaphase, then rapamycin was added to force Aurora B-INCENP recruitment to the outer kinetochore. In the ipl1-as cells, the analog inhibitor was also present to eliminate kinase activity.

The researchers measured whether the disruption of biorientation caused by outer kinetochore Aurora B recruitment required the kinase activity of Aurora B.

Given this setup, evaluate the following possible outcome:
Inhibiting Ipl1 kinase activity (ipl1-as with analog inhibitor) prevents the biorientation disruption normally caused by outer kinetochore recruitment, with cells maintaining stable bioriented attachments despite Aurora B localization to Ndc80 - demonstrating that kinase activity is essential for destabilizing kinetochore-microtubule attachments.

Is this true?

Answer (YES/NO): YES